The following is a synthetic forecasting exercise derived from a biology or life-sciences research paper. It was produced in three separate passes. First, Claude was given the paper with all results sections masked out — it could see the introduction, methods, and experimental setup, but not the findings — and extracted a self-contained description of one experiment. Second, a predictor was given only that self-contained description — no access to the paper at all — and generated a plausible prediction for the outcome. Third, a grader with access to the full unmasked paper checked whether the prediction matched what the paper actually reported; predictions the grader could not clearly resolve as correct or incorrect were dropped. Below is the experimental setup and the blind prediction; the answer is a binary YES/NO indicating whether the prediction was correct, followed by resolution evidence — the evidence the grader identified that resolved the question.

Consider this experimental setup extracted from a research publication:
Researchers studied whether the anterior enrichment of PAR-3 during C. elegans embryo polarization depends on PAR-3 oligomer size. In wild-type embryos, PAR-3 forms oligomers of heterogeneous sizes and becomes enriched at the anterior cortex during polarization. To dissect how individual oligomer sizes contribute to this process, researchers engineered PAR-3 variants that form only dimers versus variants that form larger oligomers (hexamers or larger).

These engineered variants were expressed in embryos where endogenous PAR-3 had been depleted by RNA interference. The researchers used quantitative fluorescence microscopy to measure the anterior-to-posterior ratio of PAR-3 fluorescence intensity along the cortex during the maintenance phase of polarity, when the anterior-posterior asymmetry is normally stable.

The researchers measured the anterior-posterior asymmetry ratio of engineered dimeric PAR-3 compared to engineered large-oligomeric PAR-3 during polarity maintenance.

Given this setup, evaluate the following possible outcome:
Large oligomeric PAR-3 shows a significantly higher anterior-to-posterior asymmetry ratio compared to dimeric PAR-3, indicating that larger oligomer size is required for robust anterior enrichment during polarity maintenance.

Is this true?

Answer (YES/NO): YES